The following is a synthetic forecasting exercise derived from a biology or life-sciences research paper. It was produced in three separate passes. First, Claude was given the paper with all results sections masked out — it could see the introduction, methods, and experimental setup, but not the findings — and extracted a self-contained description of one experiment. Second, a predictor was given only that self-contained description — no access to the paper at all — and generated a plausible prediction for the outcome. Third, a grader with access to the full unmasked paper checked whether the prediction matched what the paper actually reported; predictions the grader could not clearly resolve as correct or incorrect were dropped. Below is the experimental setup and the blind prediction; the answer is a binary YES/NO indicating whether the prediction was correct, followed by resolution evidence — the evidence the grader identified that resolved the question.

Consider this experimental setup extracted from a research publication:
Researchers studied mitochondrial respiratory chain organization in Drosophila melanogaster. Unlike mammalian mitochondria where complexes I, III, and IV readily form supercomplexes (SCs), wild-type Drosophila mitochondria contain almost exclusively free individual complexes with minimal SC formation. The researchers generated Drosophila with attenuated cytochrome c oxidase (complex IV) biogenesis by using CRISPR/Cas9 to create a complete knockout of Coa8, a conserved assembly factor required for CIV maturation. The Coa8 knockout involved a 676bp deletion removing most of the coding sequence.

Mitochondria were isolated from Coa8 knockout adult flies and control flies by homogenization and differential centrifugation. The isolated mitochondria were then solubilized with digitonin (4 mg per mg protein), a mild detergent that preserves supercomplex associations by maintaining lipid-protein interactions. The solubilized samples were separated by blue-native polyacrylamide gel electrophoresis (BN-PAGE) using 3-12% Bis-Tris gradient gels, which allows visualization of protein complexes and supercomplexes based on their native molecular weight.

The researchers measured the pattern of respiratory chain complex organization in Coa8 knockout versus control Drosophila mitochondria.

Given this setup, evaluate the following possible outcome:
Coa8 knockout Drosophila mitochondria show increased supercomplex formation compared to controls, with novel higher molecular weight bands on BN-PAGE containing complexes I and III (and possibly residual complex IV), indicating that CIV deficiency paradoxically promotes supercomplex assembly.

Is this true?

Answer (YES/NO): YES